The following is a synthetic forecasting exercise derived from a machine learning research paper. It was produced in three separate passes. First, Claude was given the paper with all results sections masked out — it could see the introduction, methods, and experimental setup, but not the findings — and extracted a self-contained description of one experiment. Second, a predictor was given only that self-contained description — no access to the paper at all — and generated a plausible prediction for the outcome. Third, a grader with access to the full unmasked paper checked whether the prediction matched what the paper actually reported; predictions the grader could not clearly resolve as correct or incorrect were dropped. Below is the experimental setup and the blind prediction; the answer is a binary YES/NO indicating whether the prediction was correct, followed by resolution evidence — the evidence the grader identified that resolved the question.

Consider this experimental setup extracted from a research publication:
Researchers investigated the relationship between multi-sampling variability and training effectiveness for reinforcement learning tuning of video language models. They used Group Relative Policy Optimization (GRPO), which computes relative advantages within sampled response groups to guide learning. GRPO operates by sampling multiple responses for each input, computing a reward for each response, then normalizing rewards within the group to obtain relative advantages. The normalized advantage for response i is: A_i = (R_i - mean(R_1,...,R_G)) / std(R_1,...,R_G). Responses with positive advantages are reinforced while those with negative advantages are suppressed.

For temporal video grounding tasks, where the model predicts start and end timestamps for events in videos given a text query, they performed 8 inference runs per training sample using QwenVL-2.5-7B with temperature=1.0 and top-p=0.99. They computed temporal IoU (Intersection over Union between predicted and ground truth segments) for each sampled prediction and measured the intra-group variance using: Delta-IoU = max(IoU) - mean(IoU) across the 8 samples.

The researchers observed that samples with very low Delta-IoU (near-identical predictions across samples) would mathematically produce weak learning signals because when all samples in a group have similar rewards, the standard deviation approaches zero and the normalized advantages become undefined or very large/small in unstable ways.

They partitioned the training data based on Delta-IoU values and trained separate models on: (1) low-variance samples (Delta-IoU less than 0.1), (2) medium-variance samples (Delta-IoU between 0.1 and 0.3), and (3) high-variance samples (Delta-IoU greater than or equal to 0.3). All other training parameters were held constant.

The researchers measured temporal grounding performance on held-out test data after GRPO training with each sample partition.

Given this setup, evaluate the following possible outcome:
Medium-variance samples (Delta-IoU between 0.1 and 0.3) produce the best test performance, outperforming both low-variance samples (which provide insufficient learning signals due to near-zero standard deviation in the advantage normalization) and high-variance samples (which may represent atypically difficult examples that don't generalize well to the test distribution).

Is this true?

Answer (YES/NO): NO